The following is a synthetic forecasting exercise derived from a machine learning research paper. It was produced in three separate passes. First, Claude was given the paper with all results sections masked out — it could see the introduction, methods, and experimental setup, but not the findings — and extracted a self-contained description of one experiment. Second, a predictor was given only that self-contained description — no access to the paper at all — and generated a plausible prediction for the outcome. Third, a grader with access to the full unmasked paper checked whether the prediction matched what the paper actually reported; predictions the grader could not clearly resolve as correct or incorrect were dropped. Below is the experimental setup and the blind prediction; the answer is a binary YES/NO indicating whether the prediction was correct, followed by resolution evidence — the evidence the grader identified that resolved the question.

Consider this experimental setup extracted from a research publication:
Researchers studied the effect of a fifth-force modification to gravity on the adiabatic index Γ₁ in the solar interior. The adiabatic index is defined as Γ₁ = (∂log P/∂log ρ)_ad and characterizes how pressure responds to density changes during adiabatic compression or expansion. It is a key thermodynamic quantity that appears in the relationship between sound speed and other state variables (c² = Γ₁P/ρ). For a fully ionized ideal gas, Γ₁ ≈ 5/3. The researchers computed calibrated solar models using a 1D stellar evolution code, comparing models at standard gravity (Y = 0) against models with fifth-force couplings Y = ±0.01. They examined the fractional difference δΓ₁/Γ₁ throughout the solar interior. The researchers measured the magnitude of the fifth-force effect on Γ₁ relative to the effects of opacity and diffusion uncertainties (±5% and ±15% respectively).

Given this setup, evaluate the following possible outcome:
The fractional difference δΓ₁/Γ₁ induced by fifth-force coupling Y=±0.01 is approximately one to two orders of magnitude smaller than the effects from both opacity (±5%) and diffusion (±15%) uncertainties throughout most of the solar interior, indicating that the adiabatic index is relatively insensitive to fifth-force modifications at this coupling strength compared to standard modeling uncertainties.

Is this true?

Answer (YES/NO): NO